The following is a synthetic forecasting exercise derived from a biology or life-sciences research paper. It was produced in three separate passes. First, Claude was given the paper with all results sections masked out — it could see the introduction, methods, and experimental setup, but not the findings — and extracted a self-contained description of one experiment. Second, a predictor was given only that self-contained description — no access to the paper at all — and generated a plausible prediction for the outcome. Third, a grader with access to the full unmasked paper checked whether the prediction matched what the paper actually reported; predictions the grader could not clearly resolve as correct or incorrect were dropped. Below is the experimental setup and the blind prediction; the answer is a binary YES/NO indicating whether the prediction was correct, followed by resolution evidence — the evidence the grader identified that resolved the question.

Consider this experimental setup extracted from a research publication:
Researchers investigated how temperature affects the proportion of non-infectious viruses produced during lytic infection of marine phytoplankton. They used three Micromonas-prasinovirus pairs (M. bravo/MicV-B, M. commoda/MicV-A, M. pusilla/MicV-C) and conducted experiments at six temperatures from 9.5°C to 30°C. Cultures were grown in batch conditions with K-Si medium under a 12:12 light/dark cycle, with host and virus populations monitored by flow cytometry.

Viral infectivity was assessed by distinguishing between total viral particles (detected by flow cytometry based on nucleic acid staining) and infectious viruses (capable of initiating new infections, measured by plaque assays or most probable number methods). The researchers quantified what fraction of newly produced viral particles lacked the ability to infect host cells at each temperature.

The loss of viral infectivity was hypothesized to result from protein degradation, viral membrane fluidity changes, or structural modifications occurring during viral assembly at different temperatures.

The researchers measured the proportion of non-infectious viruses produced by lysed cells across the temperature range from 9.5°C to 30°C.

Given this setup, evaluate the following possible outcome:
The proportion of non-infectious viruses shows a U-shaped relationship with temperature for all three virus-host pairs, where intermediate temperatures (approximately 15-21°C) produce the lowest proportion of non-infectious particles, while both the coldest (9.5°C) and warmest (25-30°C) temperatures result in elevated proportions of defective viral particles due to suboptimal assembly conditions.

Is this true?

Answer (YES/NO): NO